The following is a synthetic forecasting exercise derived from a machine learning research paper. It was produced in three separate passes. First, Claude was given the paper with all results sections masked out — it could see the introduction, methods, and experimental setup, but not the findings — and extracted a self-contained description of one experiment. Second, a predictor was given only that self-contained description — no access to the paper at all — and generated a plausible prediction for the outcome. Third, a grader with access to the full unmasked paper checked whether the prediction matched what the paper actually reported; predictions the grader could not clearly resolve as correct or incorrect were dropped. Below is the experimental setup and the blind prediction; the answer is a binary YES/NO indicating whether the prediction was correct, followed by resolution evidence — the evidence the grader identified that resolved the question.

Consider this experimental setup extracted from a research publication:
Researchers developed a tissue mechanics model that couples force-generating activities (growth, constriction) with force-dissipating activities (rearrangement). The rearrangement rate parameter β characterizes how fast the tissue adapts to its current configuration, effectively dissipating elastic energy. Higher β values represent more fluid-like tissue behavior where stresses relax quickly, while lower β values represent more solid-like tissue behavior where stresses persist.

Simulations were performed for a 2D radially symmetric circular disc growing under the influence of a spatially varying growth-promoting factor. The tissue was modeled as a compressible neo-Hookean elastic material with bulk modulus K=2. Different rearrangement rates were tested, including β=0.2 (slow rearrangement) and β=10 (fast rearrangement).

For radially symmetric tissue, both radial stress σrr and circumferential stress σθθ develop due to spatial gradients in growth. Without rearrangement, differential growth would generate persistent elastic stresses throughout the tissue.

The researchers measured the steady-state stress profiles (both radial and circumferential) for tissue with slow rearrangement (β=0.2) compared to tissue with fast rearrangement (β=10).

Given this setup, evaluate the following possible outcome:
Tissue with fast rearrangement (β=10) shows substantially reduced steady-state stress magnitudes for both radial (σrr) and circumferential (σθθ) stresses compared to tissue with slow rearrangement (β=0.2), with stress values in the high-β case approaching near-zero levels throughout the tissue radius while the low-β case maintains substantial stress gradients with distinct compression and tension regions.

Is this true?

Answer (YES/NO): YES